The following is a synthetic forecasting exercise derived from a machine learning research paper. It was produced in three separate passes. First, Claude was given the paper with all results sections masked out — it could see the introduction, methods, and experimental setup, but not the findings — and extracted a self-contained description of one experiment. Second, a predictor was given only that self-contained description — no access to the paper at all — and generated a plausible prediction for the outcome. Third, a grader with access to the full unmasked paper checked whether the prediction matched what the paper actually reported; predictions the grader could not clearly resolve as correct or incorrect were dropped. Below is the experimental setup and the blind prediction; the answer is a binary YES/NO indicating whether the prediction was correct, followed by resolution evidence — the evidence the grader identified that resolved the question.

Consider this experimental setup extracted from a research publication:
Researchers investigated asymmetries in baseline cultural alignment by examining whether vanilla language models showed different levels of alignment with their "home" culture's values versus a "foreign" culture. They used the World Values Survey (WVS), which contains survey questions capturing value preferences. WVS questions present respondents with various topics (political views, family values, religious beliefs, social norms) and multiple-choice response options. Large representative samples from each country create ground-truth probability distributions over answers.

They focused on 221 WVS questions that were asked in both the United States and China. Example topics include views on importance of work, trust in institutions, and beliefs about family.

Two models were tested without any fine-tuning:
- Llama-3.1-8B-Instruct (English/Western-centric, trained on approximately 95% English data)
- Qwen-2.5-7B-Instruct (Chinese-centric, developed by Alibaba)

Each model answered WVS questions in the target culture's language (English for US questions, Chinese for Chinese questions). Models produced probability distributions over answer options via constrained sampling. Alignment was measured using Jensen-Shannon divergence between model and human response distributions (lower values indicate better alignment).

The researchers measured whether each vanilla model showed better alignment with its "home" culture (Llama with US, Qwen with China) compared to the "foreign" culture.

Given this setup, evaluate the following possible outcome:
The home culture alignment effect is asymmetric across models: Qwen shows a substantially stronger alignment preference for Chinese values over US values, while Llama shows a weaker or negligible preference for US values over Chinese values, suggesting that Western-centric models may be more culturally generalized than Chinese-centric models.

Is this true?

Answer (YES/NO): NO